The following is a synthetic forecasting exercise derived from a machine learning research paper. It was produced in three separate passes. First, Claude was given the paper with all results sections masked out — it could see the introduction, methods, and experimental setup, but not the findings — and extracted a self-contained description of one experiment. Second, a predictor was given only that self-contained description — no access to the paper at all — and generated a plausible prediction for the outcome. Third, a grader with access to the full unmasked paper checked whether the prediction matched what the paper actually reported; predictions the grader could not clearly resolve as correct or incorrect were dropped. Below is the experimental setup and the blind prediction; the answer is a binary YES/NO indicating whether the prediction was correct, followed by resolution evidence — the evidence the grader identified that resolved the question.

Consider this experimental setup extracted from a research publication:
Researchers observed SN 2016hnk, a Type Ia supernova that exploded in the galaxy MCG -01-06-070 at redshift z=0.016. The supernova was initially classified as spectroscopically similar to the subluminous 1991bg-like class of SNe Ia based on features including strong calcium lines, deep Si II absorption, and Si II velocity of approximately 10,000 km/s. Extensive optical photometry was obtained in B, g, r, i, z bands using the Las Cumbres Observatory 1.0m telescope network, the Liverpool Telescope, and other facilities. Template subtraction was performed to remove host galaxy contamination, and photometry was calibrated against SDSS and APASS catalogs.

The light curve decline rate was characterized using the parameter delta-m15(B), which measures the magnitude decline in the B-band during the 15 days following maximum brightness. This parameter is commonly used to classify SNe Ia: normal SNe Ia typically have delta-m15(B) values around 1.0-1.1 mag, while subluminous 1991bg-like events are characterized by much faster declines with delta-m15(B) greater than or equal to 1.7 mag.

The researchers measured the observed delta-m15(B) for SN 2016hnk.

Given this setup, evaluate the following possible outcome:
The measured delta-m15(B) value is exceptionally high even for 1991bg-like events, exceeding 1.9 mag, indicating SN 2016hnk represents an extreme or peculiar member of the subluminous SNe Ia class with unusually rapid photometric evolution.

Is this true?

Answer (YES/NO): NO